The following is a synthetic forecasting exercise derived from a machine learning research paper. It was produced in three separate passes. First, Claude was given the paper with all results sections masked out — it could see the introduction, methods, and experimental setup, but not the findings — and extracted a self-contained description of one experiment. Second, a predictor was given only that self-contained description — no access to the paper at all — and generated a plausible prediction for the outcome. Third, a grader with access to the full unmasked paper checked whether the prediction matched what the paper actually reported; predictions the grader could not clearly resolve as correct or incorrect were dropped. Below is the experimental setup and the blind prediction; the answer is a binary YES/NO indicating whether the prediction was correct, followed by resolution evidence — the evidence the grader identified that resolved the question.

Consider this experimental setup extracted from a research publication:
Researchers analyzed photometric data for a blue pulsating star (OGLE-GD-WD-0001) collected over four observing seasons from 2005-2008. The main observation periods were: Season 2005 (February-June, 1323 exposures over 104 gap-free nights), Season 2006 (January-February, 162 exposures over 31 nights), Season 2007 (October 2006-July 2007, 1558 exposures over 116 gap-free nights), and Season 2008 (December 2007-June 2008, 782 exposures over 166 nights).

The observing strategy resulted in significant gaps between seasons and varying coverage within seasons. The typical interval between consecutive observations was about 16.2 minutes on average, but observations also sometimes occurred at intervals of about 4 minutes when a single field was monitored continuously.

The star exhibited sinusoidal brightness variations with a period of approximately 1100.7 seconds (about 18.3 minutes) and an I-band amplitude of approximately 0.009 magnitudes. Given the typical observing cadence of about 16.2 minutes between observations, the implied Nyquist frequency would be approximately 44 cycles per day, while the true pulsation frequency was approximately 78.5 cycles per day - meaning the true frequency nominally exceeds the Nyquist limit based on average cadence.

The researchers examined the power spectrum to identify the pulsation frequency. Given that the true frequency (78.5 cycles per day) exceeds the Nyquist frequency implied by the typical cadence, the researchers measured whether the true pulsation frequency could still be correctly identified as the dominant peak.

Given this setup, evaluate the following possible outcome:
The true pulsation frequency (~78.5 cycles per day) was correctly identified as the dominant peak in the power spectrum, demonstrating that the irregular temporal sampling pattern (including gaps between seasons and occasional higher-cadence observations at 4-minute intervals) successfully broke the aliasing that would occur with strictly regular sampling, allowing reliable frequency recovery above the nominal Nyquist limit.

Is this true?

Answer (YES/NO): YES